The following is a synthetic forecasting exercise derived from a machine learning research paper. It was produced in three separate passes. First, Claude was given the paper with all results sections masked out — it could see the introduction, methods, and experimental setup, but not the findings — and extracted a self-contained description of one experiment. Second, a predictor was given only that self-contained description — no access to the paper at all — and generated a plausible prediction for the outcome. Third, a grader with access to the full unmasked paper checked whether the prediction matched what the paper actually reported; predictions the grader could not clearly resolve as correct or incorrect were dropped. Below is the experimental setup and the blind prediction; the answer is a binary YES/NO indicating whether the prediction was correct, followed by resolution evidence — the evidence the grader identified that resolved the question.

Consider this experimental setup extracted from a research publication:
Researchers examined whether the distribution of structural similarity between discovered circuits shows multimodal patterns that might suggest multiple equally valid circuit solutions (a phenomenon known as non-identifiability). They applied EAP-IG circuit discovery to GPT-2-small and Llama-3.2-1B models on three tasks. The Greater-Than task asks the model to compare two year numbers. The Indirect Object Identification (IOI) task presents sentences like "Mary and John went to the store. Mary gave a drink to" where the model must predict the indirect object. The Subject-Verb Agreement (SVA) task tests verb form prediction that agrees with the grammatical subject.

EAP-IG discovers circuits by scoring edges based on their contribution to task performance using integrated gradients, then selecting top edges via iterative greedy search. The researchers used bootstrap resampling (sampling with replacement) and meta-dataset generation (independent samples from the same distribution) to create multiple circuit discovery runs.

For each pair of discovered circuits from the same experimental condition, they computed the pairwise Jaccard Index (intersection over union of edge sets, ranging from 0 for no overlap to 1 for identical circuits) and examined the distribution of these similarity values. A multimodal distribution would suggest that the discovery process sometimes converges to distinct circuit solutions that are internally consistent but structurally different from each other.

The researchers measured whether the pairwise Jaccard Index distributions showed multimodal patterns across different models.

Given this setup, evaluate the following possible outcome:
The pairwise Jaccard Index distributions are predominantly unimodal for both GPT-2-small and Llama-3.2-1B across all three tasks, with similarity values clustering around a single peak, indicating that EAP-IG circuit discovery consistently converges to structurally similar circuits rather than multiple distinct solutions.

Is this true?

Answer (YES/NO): NO